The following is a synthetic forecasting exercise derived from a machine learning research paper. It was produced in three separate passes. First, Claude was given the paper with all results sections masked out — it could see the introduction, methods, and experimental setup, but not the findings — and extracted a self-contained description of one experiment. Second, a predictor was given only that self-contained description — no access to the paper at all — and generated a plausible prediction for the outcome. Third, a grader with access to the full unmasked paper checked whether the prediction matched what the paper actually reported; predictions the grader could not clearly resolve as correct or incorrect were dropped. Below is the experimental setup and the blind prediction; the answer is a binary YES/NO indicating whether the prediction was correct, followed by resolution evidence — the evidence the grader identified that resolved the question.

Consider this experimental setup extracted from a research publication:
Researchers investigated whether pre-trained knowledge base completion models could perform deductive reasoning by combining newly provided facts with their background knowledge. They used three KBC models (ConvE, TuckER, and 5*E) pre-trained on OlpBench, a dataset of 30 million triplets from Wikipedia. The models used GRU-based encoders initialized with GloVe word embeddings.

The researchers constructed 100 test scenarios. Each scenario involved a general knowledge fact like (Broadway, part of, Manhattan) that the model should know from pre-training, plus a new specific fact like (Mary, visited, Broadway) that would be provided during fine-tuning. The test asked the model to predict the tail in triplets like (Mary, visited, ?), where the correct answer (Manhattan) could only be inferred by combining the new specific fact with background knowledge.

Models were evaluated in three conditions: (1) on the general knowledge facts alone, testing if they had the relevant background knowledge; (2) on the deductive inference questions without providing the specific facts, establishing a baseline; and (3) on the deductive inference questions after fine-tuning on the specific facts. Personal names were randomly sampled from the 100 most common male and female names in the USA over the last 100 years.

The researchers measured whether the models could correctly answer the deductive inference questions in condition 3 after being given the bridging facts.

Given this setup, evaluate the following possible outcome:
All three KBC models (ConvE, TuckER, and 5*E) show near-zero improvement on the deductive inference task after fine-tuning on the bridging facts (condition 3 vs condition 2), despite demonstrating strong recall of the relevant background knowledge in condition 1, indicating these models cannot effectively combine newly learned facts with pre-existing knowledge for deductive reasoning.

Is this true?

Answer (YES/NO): NO